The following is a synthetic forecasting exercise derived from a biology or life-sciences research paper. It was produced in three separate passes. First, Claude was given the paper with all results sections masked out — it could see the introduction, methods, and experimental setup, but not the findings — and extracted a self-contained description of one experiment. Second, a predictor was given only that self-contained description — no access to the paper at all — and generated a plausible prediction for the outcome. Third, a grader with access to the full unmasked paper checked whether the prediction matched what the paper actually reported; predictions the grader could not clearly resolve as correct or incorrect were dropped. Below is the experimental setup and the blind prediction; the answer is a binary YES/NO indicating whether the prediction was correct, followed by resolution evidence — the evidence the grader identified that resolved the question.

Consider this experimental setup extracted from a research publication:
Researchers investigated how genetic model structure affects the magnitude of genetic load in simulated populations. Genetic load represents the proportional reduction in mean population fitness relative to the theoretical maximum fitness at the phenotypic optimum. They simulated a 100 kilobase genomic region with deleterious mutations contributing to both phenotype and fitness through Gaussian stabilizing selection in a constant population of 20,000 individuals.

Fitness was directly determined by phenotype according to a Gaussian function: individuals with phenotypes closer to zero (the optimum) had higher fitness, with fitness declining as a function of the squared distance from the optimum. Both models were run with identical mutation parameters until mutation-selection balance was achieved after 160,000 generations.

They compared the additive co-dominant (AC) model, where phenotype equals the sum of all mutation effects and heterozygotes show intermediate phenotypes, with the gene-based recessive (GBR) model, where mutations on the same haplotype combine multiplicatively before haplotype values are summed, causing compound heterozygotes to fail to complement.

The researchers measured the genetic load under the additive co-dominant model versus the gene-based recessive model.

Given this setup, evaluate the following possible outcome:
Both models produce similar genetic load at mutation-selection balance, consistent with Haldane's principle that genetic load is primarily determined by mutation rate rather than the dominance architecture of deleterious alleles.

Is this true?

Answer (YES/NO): YES